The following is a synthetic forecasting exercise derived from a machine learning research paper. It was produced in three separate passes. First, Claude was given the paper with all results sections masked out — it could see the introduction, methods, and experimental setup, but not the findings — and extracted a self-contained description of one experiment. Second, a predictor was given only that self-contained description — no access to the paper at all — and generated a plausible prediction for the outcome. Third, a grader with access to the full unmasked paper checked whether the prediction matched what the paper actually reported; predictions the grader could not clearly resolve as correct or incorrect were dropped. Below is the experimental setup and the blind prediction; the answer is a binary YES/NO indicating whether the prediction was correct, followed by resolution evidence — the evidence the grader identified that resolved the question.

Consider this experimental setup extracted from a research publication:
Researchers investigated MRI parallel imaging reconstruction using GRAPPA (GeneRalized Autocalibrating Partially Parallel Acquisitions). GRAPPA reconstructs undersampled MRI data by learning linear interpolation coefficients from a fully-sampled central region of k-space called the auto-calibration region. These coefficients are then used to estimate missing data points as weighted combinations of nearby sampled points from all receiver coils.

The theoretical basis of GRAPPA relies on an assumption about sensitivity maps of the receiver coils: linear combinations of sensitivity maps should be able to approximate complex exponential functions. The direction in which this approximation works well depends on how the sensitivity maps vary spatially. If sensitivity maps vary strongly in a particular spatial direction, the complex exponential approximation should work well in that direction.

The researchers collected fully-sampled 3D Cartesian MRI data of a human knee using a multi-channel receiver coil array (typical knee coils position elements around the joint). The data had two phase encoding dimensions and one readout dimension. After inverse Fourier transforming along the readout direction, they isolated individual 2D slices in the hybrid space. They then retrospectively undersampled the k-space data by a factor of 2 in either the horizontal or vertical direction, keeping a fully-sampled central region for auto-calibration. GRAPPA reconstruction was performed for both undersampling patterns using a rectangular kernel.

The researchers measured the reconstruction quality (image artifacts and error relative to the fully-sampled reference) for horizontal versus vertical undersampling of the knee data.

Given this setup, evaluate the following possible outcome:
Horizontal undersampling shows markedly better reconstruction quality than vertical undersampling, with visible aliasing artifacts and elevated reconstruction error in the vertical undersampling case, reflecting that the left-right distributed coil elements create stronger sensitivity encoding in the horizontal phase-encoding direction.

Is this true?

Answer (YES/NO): YES